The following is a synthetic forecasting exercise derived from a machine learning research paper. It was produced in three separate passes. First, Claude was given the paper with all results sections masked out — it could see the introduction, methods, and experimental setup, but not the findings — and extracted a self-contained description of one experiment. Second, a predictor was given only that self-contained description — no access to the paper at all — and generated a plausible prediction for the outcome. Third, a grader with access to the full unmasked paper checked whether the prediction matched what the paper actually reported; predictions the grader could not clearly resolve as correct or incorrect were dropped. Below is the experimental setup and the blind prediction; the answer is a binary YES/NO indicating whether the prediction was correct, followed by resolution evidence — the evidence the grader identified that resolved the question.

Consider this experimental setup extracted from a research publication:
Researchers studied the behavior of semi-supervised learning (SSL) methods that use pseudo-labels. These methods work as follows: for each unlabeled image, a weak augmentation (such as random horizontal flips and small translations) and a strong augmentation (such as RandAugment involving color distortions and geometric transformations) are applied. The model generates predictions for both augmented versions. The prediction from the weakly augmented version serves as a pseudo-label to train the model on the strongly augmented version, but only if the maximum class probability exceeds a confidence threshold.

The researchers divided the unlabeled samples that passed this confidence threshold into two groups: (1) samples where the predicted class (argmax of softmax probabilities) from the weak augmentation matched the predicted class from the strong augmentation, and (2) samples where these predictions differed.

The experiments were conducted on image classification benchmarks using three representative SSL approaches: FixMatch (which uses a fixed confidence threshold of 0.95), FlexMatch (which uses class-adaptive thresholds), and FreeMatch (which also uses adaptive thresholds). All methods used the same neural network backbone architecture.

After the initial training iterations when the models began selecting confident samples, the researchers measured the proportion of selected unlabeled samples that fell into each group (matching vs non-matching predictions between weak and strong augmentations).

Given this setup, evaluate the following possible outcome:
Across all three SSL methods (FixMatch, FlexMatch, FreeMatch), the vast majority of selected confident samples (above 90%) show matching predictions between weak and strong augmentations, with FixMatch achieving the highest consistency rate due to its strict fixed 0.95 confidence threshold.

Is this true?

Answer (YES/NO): NO